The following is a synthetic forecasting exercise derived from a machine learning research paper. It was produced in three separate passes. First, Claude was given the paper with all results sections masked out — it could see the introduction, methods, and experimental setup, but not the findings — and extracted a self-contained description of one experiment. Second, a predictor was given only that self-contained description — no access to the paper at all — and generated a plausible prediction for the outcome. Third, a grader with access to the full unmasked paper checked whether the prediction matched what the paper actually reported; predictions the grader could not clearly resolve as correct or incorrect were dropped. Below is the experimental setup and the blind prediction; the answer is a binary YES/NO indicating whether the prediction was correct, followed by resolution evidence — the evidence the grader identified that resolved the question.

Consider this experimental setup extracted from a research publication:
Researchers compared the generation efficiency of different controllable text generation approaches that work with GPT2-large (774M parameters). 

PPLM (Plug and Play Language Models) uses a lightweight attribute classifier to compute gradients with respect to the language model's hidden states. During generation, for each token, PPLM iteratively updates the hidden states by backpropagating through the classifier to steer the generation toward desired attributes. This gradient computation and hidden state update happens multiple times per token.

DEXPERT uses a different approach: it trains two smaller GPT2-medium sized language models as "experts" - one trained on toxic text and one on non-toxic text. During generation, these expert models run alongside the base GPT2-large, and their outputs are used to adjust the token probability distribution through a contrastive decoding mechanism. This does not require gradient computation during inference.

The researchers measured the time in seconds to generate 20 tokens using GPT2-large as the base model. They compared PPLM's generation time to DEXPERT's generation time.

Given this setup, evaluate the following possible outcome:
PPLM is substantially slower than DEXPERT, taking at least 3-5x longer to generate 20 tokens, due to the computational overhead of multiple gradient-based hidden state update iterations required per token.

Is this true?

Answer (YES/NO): YES